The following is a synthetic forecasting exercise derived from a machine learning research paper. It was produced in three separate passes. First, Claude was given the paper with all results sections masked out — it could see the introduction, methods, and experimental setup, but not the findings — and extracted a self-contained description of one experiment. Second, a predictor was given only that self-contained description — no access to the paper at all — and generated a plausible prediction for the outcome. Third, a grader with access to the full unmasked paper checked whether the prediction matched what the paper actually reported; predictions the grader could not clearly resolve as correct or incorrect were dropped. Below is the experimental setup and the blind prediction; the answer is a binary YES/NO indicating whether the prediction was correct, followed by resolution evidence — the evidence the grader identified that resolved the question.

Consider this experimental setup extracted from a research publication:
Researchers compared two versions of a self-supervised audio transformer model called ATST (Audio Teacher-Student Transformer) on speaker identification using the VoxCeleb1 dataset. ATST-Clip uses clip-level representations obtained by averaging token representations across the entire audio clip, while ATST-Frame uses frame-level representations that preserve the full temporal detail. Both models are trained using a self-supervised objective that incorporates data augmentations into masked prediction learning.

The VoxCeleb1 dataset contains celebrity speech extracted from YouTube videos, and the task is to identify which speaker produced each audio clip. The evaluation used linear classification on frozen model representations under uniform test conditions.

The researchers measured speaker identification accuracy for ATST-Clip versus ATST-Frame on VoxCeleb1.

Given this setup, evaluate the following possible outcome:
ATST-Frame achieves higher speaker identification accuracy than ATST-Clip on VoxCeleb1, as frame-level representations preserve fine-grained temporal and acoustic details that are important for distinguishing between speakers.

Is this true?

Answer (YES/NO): YES